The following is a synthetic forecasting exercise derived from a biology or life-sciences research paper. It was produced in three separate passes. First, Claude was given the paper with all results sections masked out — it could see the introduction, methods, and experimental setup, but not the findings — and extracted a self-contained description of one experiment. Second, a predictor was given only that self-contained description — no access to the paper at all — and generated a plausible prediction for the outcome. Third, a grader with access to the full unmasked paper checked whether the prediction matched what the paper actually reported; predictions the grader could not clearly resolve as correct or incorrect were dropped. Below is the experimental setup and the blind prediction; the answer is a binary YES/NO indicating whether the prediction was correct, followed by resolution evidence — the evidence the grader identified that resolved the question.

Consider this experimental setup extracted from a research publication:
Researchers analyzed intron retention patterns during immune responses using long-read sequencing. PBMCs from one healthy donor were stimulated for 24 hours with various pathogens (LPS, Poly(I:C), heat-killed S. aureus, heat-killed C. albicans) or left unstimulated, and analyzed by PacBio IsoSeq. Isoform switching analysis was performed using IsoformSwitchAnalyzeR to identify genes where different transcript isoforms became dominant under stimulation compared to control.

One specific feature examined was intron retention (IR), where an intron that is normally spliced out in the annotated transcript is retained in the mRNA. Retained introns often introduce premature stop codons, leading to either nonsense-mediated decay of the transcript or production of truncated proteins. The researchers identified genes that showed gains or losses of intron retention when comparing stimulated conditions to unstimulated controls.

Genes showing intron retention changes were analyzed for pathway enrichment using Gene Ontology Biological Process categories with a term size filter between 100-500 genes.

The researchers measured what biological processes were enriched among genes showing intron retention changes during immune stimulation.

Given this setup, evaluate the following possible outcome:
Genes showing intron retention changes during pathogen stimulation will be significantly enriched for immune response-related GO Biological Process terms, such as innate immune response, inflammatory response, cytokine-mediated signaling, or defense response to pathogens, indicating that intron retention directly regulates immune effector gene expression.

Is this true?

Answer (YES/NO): NO